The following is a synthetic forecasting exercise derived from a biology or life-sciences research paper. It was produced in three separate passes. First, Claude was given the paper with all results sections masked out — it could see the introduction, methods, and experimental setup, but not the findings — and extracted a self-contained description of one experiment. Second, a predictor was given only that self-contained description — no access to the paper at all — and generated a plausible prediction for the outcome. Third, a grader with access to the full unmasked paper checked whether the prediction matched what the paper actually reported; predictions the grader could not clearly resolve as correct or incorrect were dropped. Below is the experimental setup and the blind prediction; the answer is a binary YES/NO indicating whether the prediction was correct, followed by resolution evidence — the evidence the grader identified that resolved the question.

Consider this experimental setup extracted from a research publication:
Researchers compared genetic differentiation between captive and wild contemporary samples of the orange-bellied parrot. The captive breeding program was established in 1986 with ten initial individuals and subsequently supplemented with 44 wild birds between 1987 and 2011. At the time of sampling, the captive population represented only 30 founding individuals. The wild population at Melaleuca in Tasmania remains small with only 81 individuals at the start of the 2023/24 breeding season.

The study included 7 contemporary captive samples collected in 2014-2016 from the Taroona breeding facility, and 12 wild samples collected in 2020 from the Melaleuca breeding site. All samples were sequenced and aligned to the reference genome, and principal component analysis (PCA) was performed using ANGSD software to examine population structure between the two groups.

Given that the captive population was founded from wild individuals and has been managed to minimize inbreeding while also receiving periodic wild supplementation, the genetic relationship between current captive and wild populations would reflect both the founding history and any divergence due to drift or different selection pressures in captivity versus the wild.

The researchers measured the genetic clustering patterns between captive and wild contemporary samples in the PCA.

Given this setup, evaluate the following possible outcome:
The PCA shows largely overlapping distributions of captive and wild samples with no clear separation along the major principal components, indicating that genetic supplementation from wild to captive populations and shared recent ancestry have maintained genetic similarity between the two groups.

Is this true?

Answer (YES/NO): NO